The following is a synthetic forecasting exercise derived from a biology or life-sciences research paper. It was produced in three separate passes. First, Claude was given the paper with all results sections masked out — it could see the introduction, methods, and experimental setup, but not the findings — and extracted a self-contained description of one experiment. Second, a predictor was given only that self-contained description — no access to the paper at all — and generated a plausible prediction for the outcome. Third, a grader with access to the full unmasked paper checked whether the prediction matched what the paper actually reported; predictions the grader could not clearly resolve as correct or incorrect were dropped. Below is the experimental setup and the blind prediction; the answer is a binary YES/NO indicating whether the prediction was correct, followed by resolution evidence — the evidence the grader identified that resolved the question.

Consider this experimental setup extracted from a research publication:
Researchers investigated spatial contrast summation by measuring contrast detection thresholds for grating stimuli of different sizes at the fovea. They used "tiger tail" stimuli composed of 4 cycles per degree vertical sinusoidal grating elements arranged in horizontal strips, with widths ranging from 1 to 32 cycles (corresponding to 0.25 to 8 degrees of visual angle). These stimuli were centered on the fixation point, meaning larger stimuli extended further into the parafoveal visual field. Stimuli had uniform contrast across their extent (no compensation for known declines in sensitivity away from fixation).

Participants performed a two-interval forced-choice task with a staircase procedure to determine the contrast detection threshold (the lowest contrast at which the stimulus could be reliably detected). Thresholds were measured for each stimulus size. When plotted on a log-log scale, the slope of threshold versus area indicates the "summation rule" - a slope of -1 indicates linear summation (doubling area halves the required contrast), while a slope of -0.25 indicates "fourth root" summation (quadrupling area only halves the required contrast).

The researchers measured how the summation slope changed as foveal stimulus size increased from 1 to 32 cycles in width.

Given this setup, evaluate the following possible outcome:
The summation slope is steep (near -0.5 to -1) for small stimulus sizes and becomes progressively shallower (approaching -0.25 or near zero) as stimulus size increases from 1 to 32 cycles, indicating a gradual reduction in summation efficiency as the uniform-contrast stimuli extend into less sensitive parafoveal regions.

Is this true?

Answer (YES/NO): YES